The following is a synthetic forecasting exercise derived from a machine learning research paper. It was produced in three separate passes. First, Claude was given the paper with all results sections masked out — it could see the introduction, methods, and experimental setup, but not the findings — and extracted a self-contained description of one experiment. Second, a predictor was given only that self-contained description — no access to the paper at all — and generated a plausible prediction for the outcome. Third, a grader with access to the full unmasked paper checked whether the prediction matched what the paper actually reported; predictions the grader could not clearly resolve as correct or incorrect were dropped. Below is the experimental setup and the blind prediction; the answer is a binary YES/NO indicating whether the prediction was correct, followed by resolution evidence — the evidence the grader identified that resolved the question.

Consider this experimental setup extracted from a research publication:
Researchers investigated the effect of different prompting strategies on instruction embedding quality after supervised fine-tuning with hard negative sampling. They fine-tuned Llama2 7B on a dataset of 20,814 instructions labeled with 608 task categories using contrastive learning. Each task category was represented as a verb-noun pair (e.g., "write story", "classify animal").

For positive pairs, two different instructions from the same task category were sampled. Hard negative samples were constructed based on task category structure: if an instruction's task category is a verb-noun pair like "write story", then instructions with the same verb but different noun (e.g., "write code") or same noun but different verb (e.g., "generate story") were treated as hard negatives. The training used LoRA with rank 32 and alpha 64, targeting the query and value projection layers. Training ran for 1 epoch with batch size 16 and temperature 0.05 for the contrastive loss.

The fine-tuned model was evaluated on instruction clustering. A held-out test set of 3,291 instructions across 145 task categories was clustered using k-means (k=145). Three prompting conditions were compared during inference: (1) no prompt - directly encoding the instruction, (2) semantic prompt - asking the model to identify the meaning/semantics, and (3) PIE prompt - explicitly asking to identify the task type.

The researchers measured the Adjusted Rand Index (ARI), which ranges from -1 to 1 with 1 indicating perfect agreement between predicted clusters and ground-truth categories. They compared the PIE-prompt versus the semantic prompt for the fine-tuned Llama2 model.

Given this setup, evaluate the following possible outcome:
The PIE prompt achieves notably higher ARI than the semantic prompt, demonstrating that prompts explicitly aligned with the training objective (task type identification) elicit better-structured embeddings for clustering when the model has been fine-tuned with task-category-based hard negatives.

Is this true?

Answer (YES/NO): YES